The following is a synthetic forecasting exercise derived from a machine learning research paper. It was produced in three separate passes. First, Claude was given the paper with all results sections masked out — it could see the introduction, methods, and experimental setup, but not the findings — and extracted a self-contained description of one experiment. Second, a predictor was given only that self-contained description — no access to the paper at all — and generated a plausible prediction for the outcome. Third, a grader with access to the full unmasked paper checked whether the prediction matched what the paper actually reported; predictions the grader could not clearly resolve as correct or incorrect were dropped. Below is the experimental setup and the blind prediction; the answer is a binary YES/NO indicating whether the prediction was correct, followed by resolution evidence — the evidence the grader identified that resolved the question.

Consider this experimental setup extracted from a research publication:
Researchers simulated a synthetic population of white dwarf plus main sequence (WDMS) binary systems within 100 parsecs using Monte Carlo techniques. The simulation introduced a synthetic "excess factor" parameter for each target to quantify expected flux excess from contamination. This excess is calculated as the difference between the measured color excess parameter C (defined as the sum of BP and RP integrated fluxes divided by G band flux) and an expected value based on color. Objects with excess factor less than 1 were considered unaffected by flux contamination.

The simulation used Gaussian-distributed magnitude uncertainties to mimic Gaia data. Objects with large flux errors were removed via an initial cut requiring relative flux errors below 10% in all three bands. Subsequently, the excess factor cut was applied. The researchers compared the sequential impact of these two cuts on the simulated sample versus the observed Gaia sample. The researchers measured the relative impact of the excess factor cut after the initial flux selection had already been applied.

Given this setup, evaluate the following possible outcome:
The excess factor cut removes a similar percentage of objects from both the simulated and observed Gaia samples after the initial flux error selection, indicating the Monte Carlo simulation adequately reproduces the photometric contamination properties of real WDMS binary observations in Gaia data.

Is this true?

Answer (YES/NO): NO